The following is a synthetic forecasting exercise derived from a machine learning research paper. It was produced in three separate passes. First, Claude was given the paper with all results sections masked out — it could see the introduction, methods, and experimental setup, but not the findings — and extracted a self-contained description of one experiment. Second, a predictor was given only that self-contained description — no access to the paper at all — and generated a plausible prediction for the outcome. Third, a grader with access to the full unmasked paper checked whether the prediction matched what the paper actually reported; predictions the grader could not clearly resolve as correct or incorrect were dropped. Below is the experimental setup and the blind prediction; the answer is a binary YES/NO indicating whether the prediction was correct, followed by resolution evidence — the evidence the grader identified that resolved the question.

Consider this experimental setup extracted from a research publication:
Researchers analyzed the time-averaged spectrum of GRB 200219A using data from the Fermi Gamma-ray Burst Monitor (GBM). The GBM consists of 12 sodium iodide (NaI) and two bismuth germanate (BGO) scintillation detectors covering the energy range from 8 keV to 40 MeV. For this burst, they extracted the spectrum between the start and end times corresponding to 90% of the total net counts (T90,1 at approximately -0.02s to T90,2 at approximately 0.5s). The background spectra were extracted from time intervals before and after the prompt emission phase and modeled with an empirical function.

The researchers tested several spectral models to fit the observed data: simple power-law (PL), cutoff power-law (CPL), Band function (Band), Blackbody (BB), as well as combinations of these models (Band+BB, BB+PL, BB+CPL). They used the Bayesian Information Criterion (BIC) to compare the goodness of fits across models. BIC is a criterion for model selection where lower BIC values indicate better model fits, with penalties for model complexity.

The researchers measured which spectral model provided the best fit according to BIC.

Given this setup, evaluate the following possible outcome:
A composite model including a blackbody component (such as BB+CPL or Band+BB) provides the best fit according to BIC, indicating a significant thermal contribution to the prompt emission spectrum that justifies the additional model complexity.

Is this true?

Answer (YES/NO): NO